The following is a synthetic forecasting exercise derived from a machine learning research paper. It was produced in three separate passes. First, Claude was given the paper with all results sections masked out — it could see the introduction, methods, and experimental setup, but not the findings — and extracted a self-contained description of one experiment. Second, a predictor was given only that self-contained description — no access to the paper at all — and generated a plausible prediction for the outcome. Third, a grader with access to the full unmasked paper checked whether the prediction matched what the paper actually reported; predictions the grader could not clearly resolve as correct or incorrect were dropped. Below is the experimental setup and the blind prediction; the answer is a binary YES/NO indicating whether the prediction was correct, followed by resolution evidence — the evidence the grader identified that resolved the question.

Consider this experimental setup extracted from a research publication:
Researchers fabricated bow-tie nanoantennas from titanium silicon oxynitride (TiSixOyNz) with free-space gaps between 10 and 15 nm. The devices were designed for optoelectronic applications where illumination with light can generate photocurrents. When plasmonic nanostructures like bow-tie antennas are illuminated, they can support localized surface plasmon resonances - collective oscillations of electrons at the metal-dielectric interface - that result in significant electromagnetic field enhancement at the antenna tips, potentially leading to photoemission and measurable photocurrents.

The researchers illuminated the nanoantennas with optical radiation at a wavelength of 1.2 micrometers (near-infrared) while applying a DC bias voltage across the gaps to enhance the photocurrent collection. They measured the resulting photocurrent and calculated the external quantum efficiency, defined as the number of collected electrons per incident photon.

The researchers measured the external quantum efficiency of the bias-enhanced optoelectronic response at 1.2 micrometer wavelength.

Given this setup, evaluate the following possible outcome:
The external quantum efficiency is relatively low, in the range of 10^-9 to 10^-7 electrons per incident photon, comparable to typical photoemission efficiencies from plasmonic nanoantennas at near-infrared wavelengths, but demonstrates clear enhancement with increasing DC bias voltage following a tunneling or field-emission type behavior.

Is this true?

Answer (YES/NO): NO